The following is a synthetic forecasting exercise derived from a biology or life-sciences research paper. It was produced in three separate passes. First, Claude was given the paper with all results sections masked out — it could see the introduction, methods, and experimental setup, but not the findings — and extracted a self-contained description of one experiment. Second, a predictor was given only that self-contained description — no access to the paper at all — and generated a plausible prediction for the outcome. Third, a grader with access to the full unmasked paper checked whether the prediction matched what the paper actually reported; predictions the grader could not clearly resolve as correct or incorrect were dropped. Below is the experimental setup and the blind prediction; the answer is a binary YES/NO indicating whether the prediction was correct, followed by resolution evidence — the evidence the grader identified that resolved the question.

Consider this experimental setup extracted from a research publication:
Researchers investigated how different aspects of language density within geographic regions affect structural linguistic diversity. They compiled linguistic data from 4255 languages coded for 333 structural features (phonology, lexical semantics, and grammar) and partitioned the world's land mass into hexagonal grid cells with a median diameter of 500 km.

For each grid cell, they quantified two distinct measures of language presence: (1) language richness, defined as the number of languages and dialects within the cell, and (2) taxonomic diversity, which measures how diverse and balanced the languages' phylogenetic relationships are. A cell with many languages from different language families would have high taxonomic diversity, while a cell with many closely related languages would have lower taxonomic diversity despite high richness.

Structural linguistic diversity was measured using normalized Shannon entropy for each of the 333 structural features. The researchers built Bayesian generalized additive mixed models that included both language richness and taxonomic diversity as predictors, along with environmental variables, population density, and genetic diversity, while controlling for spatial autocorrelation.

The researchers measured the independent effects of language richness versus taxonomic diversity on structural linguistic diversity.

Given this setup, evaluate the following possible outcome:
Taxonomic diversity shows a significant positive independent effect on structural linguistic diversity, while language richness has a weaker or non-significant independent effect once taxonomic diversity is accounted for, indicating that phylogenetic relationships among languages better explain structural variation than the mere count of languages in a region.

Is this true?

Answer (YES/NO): NO